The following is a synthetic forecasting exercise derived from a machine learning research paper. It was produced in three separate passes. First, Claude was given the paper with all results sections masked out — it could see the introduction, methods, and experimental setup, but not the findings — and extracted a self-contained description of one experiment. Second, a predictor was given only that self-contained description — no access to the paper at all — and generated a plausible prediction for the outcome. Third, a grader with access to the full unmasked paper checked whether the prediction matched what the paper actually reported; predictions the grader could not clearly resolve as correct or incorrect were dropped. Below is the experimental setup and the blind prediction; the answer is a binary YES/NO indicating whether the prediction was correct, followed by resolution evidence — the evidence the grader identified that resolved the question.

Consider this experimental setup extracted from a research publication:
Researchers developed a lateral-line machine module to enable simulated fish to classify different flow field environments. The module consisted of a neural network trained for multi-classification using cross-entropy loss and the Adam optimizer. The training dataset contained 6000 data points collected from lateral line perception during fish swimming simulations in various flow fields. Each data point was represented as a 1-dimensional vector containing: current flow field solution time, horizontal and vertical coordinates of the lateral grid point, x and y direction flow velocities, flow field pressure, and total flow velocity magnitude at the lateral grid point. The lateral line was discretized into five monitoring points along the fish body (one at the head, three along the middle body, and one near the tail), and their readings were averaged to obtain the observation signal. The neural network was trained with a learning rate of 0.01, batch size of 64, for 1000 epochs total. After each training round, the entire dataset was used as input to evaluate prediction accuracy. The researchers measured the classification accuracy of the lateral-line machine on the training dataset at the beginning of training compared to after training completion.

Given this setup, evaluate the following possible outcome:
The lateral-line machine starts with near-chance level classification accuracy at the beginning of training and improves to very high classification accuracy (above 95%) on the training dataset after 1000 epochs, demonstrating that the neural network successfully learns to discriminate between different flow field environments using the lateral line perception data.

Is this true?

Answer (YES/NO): NO